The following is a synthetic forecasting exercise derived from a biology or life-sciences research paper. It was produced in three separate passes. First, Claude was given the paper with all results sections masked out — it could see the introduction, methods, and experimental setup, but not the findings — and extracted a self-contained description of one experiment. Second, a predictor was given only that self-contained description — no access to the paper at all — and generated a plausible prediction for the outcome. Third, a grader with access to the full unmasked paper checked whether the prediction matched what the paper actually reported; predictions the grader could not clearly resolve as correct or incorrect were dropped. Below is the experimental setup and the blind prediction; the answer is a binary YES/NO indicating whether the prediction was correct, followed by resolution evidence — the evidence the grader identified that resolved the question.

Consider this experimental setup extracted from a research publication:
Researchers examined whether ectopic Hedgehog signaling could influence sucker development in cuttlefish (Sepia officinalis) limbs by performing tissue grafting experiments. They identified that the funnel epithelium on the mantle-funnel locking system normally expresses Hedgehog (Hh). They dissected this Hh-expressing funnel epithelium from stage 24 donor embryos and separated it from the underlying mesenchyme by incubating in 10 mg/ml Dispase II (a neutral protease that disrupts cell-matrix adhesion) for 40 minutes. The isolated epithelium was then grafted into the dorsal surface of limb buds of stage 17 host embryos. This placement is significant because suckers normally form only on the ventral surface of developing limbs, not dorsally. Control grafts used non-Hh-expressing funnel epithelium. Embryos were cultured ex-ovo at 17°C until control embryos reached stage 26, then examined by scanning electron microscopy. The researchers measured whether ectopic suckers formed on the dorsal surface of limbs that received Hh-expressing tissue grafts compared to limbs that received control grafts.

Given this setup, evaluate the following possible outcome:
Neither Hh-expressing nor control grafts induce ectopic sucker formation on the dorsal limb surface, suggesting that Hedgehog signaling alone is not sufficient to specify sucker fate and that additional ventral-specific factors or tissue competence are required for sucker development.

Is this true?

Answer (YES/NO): NO